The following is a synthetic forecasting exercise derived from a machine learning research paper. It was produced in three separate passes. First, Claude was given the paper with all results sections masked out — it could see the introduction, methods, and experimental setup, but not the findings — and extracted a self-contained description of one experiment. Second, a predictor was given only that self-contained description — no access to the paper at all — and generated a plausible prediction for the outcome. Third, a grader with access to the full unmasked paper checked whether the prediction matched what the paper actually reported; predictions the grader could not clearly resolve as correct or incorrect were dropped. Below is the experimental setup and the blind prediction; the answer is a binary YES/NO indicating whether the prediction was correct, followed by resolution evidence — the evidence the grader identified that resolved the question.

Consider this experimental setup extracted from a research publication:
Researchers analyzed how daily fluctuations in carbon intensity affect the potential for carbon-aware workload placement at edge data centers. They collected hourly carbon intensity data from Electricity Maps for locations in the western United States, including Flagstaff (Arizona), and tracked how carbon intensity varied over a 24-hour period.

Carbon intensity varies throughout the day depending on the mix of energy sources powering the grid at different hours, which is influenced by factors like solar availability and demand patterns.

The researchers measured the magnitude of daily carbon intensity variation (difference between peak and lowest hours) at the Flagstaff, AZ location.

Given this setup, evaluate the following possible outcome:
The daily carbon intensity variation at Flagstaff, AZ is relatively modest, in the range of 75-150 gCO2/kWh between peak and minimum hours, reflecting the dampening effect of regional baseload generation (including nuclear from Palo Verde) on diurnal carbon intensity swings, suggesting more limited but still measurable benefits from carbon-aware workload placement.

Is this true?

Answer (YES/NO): NO